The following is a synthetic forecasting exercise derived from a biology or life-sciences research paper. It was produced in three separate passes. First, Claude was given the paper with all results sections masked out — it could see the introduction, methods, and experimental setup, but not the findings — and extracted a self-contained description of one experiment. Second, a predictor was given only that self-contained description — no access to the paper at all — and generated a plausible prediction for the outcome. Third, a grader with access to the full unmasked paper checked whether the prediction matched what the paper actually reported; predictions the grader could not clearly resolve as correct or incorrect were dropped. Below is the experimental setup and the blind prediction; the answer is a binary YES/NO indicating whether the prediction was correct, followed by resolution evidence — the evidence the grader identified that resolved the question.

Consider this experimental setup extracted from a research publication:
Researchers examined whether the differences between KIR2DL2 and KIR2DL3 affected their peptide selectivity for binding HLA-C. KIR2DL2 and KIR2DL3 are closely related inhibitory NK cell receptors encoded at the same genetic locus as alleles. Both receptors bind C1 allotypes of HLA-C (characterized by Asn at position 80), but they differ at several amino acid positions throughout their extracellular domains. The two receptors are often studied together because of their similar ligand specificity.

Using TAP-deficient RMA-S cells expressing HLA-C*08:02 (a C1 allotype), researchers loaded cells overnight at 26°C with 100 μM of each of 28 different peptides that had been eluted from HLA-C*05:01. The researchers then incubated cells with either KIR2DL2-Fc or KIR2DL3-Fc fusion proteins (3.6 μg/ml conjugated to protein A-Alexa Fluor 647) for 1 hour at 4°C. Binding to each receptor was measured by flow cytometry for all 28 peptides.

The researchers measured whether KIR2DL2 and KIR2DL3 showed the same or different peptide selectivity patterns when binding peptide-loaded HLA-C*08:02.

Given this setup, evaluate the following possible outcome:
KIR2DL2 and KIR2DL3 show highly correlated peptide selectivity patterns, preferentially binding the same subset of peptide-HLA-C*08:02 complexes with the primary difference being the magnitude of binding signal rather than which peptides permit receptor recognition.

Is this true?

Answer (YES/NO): YES